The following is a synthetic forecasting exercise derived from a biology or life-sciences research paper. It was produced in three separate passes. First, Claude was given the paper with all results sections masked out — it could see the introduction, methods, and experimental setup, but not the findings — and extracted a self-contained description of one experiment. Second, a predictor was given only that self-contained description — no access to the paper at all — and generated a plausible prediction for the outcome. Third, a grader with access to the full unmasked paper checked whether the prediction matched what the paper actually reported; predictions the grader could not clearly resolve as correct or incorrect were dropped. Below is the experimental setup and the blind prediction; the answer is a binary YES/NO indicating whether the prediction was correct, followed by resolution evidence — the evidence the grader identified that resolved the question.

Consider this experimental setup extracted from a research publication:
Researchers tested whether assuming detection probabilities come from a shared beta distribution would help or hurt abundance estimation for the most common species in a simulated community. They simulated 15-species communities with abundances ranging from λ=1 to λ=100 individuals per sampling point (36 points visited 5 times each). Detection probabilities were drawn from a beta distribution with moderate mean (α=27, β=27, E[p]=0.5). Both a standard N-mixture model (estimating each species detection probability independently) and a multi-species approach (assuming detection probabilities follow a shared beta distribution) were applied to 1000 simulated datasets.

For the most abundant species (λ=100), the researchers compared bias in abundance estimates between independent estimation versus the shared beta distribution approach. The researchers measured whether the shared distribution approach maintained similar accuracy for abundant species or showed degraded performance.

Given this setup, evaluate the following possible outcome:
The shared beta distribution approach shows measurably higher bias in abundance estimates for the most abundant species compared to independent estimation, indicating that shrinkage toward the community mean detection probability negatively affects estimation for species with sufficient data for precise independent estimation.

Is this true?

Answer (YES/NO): NO